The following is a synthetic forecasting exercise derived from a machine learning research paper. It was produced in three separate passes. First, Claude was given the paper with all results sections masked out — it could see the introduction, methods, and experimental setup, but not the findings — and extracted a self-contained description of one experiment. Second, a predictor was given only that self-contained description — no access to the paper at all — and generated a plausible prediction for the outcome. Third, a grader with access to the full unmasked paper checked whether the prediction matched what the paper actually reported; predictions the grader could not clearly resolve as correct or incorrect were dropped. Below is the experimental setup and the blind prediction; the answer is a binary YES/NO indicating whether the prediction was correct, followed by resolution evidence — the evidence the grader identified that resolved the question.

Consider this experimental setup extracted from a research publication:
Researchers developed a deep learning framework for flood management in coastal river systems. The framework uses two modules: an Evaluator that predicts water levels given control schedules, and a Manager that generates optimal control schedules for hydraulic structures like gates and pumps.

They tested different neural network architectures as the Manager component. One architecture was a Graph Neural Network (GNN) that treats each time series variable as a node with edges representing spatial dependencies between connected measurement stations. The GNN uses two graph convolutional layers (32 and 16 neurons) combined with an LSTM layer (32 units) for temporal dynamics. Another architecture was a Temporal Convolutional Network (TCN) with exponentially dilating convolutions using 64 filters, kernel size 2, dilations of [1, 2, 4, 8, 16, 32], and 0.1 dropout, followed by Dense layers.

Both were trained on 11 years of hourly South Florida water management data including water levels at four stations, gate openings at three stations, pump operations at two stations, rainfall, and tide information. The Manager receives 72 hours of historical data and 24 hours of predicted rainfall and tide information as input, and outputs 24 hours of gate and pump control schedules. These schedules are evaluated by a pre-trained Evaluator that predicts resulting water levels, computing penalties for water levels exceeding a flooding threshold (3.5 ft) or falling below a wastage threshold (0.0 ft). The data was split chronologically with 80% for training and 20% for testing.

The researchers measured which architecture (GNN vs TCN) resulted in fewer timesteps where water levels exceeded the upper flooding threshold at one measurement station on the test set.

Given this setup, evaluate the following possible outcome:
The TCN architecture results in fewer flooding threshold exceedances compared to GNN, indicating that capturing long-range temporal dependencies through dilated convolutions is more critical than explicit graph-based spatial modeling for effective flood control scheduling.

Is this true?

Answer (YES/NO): NO